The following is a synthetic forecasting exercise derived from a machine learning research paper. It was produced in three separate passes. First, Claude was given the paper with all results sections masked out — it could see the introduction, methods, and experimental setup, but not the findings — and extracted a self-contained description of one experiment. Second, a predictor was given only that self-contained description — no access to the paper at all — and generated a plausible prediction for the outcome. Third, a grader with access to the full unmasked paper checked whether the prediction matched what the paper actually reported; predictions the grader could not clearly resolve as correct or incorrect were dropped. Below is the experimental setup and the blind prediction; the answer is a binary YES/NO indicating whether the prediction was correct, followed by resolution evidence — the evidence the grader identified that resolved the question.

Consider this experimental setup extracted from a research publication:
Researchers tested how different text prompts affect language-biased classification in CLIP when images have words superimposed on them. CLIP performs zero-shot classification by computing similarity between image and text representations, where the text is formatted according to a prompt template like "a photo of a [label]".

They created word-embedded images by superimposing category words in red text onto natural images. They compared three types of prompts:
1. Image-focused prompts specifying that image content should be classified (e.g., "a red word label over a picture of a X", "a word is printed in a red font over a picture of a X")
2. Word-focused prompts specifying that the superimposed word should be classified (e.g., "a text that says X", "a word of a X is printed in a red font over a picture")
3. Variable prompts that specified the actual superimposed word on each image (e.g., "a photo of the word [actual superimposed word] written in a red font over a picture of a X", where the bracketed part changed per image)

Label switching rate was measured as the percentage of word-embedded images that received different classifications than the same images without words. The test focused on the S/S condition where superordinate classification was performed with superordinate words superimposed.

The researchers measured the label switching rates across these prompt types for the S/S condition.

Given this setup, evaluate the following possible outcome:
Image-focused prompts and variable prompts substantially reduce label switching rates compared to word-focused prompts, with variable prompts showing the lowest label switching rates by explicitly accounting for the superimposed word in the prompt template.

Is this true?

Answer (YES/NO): NO